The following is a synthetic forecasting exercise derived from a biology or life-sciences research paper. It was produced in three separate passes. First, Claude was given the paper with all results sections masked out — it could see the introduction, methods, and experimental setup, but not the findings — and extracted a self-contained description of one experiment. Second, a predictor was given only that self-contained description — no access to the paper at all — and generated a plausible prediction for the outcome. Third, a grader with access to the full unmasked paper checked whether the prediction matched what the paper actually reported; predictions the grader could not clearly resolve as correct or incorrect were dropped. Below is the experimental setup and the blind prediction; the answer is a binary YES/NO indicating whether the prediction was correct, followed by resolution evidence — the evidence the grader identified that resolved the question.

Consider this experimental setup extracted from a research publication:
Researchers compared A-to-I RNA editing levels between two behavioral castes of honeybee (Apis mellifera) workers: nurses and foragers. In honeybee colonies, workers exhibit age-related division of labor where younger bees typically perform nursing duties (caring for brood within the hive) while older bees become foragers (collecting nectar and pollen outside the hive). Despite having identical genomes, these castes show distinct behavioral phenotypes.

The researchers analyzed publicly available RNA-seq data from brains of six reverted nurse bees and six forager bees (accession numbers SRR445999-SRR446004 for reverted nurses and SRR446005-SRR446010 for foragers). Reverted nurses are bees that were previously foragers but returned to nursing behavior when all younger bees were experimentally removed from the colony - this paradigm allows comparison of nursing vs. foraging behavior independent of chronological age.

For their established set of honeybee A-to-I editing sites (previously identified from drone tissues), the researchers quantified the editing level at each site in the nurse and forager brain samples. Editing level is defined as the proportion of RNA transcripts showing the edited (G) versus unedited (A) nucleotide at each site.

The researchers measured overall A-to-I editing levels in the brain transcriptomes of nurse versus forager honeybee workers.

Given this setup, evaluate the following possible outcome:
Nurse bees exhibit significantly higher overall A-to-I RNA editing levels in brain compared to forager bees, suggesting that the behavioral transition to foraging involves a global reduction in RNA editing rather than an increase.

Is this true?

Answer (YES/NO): NO